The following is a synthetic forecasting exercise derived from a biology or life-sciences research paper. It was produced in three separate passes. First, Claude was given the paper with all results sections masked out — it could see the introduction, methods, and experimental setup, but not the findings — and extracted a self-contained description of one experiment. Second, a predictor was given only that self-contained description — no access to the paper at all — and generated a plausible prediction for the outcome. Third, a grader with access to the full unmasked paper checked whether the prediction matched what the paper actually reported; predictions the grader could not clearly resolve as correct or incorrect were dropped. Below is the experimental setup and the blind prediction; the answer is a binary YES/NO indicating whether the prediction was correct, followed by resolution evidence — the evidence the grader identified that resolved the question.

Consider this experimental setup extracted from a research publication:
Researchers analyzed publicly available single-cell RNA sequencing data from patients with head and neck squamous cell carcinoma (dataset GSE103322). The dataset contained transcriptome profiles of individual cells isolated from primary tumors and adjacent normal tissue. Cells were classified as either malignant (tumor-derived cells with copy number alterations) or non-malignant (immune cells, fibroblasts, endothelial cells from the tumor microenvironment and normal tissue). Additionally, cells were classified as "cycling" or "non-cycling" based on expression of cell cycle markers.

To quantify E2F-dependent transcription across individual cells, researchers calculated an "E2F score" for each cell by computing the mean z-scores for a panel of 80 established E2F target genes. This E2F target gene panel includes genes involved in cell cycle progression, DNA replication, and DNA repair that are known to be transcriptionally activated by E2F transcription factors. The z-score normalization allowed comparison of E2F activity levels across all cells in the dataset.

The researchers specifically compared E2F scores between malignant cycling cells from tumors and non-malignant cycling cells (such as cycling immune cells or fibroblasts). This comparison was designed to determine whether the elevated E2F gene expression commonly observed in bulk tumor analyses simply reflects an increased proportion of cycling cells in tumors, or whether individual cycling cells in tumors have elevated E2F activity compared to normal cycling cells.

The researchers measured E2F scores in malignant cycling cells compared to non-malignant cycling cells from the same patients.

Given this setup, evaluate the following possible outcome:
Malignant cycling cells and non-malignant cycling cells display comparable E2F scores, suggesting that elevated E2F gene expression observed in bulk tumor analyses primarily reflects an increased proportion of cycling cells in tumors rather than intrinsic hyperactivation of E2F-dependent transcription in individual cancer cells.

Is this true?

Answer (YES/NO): NO